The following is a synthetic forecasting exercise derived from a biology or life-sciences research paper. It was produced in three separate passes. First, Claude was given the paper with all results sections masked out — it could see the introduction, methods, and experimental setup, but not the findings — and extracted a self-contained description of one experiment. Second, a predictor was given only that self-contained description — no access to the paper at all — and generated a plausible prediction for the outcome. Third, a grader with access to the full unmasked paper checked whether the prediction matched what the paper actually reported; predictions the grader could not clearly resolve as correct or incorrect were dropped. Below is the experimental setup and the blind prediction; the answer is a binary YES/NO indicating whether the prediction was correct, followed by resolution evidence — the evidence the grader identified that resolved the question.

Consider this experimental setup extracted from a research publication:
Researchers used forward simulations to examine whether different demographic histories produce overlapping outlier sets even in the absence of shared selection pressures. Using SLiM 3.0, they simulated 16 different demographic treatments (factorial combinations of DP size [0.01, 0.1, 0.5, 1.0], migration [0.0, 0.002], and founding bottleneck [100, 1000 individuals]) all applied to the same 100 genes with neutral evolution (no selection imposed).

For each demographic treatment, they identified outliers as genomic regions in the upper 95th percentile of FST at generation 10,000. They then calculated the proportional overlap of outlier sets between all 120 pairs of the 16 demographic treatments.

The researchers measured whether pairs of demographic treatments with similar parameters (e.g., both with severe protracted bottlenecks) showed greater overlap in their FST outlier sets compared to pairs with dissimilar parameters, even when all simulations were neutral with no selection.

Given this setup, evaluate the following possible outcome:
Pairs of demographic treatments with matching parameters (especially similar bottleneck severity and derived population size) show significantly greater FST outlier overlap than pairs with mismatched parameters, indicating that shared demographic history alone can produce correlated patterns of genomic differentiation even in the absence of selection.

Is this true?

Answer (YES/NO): NO